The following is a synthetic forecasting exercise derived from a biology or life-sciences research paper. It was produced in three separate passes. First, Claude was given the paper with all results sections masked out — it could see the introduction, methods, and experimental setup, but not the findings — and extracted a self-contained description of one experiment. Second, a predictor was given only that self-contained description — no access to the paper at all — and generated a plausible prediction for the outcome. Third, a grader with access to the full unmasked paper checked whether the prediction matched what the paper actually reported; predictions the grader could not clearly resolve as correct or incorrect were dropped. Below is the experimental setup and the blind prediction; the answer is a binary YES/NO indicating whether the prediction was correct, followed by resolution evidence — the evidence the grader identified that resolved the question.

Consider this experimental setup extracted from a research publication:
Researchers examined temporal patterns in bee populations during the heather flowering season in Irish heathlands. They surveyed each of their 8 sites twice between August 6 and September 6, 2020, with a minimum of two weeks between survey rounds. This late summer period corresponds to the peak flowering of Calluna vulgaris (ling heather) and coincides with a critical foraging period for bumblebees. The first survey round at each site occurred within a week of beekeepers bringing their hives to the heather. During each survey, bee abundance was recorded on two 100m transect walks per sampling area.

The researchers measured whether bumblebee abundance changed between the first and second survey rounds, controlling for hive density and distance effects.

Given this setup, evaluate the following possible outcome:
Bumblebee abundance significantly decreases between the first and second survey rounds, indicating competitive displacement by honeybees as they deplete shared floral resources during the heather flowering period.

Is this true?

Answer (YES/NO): NO